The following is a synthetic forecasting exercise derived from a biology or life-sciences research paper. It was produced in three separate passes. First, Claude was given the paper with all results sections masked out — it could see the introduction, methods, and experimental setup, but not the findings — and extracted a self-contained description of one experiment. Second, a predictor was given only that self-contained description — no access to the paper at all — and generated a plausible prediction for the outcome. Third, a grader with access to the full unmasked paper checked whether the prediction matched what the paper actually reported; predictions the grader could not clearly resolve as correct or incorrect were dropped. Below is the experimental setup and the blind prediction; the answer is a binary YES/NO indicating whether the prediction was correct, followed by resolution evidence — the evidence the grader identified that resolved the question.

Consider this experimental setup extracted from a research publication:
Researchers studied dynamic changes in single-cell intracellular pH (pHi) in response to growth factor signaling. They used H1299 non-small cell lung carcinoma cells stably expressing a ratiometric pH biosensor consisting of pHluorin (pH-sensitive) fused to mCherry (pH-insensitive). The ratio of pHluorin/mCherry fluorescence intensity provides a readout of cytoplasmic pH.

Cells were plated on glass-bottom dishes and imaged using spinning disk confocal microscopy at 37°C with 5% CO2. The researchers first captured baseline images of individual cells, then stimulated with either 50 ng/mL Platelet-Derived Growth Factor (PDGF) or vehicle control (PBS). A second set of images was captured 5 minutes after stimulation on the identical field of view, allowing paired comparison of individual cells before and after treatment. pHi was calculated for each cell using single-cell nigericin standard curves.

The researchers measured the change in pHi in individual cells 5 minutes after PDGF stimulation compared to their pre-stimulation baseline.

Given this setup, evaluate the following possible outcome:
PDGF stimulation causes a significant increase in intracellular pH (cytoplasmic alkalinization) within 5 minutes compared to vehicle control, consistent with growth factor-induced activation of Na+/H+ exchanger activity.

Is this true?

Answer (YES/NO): YES